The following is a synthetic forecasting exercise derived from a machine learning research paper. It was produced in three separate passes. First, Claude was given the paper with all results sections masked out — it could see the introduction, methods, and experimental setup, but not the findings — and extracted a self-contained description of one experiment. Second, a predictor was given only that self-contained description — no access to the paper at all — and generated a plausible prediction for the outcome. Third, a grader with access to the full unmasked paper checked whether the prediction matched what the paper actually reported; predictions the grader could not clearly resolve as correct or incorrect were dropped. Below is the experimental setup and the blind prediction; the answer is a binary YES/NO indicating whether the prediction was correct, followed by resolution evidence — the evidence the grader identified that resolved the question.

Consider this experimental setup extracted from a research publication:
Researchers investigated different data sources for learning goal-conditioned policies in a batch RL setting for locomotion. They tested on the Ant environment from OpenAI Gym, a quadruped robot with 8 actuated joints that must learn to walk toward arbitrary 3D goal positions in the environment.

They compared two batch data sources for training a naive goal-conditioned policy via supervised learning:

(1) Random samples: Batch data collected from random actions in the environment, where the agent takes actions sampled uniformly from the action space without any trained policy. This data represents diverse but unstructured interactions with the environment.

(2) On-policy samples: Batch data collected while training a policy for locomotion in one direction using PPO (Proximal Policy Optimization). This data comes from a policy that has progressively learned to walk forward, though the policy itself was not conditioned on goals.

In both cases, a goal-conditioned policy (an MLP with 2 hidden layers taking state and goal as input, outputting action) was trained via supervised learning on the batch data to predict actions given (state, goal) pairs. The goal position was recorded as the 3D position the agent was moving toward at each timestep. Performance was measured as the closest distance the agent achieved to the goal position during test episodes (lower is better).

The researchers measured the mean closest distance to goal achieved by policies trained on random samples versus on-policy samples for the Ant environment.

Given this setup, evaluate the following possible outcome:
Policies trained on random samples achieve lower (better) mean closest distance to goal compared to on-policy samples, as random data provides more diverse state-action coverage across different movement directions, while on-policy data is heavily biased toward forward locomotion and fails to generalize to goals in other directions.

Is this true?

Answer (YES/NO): NO